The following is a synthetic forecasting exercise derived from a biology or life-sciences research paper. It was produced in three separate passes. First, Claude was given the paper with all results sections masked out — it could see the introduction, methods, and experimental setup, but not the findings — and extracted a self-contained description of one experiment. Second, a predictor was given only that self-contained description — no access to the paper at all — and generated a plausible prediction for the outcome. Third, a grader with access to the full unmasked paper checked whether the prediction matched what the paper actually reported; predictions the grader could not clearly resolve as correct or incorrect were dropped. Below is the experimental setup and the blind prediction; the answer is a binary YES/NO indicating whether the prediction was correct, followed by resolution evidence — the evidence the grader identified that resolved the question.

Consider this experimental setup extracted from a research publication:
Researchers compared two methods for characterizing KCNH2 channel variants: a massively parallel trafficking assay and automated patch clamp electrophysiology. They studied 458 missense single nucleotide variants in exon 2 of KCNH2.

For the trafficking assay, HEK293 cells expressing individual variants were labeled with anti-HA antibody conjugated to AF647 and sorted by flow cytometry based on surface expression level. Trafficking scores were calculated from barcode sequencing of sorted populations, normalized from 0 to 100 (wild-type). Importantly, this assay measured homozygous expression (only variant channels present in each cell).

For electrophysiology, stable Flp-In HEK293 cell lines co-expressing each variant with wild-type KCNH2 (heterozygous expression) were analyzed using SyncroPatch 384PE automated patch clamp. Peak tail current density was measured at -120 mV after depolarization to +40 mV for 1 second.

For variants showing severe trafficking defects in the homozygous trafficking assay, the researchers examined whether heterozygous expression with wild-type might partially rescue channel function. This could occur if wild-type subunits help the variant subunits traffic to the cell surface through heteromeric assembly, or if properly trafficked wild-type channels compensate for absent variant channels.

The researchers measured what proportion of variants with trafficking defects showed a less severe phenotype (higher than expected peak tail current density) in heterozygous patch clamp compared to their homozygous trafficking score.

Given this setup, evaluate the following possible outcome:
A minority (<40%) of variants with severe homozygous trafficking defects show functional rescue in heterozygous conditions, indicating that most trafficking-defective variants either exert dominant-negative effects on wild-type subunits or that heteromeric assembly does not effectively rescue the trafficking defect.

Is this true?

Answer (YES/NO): YES